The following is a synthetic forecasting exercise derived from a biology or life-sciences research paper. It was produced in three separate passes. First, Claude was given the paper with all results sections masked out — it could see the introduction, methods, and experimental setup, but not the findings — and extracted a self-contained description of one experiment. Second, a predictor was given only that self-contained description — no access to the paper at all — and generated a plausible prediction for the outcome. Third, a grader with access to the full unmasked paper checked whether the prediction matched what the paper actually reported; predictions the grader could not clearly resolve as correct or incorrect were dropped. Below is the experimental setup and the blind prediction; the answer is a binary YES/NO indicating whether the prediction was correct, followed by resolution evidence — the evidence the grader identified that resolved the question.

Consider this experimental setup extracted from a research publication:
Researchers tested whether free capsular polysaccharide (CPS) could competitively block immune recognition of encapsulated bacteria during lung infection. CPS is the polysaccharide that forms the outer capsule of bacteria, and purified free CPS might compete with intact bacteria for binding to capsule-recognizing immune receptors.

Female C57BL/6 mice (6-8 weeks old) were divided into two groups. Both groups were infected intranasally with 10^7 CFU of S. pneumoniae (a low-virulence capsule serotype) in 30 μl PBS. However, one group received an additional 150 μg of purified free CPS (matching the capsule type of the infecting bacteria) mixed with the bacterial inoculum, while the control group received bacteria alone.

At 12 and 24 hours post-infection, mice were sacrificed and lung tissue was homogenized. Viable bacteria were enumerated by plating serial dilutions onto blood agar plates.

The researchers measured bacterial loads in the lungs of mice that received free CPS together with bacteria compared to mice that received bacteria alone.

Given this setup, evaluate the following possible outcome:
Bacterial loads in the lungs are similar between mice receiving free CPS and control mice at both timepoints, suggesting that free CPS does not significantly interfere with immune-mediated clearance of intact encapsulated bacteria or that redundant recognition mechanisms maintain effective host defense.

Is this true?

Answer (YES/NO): NO